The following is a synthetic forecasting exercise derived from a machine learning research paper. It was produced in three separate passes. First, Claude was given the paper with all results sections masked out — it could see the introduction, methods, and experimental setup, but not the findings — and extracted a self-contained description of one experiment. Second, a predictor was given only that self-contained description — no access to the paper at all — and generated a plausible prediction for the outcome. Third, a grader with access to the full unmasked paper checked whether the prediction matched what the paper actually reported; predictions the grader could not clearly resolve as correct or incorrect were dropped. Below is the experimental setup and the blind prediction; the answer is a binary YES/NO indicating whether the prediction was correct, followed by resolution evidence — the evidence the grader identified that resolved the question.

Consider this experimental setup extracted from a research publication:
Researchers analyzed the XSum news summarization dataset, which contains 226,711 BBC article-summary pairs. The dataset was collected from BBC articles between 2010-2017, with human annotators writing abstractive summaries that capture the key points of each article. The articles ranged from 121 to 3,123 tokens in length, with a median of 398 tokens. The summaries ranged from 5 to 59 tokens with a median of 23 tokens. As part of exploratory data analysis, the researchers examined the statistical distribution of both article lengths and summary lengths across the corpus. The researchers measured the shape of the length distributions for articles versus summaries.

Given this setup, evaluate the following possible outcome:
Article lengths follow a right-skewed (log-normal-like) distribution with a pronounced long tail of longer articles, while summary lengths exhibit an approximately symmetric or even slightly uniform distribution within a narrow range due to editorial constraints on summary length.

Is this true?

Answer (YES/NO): YES